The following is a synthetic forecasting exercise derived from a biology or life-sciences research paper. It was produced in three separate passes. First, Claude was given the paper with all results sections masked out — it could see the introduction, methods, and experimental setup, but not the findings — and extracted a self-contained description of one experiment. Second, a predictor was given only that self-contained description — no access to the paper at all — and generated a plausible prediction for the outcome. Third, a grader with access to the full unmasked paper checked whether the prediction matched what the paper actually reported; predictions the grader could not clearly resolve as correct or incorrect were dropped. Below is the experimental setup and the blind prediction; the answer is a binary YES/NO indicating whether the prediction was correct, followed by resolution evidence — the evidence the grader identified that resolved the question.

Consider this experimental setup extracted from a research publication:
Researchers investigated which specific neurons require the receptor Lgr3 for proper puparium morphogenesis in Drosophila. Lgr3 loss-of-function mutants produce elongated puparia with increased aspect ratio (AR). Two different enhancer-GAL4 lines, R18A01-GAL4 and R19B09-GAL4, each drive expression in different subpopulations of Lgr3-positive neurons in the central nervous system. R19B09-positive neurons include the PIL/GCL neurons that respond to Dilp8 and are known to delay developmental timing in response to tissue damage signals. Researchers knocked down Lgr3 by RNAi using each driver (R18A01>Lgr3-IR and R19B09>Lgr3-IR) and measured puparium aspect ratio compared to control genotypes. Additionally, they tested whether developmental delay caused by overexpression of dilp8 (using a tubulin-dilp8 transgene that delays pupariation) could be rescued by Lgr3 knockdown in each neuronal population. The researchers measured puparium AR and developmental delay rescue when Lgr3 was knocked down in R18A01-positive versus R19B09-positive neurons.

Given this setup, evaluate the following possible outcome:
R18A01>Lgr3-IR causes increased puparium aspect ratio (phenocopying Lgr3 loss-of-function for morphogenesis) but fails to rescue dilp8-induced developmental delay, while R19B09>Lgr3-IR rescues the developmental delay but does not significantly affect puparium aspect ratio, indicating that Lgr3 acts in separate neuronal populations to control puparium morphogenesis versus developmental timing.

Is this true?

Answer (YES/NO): YES